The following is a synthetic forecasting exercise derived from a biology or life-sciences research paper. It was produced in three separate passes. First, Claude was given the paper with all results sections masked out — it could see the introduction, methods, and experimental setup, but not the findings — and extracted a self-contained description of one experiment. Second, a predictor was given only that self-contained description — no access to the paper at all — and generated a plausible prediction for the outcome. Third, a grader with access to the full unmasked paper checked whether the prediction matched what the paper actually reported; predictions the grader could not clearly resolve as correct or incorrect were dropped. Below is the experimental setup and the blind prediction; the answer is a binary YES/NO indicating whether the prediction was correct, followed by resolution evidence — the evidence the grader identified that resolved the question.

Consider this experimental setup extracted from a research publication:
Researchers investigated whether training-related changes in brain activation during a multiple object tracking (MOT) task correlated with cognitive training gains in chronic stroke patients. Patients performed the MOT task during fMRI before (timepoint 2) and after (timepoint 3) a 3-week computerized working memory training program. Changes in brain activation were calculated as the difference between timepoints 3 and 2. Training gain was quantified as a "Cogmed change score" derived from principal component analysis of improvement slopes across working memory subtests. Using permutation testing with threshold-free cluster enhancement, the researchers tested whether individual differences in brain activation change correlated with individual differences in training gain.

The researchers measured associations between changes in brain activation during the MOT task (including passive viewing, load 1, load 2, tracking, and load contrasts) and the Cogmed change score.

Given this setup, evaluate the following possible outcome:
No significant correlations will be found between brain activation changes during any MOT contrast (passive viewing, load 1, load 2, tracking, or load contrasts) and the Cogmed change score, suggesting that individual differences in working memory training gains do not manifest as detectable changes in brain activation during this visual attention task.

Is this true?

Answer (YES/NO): YES